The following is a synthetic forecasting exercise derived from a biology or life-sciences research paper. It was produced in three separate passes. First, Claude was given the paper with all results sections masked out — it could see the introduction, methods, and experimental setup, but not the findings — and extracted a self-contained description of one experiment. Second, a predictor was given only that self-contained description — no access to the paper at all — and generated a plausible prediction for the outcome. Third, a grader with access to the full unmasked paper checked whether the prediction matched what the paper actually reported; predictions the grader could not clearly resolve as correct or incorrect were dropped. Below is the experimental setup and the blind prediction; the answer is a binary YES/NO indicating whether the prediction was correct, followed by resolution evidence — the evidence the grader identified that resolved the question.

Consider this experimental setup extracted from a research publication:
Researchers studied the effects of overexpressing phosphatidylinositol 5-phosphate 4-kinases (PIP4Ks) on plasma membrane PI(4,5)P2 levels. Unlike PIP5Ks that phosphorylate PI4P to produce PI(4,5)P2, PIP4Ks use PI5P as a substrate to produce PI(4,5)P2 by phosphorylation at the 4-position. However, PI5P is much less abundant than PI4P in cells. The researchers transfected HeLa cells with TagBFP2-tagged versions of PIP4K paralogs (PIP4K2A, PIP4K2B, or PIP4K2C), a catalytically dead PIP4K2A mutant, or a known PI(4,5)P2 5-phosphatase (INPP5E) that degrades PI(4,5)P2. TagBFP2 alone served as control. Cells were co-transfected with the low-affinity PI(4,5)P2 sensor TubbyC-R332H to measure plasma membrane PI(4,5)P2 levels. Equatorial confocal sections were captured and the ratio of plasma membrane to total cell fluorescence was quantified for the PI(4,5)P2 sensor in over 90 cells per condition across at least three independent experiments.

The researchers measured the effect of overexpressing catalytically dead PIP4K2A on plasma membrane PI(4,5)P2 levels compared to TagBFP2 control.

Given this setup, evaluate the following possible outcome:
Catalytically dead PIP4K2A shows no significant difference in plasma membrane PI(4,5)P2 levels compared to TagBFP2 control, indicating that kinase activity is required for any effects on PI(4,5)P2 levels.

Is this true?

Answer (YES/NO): NO